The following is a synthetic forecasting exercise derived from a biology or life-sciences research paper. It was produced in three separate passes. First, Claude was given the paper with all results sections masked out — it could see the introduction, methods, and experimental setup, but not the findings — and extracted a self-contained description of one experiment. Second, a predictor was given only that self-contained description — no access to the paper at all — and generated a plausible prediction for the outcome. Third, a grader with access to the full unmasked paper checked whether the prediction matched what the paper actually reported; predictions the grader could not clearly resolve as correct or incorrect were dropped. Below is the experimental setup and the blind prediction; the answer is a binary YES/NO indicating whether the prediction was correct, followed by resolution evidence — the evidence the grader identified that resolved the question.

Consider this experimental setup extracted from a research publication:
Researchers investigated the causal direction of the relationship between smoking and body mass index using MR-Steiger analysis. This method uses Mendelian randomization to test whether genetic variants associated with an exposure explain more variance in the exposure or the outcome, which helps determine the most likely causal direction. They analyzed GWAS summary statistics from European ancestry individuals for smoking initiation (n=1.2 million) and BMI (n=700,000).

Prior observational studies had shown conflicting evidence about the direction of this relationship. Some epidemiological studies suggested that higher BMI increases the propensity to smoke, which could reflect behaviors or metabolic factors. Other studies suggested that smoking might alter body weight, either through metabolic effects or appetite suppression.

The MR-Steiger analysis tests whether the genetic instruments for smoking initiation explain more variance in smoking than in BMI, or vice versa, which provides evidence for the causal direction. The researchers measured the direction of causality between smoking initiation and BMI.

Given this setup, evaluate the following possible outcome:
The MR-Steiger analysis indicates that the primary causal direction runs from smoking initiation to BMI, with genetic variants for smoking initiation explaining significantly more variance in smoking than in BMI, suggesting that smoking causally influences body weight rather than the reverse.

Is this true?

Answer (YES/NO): YES